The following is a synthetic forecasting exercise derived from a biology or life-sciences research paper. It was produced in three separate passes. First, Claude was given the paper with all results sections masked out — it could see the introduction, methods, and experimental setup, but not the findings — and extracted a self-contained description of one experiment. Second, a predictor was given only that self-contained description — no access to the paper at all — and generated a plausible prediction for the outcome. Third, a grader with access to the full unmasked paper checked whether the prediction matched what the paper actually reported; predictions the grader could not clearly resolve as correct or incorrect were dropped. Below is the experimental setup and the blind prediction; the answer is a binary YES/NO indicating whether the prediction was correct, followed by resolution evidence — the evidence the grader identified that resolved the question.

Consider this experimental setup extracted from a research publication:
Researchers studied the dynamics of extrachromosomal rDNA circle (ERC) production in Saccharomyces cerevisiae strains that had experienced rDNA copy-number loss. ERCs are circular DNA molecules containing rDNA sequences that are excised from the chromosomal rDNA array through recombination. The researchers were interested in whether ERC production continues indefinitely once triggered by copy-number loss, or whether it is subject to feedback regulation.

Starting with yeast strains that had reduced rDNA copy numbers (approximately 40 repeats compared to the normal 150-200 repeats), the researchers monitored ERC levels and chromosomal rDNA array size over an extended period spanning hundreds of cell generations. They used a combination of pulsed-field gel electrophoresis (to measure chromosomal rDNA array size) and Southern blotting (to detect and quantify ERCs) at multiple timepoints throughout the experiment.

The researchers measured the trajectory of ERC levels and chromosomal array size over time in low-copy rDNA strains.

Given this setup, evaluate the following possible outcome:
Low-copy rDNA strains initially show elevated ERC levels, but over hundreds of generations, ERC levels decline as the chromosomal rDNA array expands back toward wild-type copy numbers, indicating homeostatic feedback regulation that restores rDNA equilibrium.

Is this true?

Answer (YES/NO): NO